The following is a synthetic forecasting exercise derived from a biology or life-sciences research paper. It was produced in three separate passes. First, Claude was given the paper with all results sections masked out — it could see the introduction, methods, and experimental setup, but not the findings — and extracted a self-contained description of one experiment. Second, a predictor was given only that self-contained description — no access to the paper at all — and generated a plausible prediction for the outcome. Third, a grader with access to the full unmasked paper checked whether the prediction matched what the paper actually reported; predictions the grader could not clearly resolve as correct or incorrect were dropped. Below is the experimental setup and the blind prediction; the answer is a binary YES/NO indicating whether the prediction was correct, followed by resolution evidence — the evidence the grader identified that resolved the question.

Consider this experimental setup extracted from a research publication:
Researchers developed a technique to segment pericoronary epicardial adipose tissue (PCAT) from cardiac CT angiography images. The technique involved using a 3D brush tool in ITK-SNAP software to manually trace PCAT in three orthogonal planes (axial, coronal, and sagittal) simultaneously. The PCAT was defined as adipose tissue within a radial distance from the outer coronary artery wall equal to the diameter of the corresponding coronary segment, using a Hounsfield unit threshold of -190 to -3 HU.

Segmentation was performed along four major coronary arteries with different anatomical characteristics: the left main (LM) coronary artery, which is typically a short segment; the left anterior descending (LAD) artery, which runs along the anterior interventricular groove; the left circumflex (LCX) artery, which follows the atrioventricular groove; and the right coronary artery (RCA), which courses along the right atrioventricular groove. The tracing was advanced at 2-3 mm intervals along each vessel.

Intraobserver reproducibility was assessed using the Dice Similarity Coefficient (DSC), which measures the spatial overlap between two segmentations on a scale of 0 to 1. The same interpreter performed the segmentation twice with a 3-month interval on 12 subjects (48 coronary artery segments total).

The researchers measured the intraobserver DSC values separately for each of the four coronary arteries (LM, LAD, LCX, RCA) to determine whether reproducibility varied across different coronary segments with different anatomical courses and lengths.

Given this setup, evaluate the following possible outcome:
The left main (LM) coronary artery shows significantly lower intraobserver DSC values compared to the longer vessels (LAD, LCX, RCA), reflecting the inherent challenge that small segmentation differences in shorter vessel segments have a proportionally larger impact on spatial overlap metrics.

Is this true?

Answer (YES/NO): NO